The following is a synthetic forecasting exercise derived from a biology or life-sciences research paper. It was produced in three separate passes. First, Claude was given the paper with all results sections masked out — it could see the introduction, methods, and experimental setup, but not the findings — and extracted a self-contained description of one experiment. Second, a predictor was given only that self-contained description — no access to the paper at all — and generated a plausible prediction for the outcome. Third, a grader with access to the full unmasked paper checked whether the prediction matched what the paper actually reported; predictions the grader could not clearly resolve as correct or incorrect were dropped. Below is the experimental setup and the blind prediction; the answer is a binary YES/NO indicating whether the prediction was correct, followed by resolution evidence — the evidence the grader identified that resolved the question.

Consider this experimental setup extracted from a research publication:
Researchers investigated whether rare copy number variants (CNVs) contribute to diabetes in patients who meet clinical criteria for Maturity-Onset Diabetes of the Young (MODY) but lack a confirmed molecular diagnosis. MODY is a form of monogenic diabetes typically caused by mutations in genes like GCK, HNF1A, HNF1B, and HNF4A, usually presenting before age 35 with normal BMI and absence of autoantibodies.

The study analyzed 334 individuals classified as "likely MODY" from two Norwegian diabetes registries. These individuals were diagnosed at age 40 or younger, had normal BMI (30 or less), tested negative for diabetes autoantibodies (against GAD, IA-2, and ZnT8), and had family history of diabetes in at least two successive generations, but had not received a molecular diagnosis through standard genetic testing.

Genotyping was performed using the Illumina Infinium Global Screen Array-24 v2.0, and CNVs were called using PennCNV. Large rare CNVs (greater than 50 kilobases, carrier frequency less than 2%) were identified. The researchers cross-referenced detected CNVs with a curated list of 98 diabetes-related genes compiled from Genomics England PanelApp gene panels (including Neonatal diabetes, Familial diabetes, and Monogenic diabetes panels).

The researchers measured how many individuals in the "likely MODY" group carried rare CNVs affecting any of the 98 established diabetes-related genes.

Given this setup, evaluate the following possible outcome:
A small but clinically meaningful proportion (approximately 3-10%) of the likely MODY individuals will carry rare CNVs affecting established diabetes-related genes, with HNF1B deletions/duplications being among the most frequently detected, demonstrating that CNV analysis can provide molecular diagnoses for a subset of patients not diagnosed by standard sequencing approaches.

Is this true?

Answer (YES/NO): NO